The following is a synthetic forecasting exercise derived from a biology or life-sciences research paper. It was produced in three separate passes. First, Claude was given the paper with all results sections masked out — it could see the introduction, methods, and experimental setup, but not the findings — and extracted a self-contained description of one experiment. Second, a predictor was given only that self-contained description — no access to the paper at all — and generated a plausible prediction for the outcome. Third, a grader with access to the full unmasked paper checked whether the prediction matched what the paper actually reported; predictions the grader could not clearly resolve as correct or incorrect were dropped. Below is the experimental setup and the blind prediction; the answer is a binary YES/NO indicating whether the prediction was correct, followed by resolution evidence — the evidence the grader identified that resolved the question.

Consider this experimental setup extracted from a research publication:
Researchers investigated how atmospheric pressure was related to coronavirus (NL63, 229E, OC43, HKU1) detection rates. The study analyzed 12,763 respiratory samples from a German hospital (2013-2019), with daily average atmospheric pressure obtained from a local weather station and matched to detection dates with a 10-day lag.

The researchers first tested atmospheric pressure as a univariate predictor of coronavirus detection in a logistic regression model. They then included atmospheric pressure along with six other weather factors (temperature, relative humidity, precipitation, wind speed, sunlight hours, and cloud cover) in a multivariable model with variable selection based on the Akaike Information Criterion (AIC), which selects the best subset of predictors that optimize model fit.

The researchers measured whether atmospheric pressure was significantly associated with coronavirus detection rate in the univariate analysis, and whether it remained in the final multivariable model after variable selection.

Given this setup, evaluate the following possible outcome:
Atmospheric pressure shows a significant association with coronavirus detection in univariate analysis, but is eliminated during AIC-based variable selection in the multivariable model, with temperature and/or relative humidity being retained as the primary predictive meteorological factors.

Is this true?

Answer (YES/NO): NO